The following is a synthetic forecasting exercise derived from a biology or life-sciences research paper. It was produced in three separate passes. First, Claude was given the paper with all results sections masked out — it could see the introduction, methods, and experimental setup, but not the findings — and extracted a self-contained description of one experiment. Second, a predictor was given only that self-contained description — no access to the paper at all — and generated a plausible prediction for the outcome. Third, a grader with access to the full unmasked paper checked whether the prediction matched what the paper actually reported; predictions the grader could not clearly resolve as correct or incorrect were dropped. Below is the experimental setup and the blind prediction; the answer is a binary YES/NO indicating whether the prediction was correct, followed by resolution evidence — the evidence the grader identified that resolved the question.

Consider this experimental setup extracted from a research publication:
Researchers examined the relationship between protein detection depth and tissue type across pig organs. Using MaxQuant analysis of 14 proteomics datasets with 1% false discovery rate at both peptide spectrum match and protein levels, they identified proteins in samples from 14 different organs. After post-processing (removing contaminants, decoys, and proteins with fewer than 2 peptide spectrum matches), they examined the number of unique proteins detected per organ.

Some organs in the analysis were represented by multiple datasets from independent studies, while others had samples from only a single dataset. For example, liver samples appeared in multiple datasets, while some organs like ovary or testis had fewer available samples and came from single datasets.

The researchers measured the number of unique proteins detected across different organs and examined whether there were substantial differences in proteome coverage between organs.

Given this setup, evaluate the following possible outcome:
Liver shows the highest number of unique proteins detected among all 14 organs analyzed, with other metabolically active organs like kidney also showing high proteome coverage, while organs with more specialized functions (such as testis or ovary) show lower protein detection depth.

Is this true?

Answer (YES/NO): NO